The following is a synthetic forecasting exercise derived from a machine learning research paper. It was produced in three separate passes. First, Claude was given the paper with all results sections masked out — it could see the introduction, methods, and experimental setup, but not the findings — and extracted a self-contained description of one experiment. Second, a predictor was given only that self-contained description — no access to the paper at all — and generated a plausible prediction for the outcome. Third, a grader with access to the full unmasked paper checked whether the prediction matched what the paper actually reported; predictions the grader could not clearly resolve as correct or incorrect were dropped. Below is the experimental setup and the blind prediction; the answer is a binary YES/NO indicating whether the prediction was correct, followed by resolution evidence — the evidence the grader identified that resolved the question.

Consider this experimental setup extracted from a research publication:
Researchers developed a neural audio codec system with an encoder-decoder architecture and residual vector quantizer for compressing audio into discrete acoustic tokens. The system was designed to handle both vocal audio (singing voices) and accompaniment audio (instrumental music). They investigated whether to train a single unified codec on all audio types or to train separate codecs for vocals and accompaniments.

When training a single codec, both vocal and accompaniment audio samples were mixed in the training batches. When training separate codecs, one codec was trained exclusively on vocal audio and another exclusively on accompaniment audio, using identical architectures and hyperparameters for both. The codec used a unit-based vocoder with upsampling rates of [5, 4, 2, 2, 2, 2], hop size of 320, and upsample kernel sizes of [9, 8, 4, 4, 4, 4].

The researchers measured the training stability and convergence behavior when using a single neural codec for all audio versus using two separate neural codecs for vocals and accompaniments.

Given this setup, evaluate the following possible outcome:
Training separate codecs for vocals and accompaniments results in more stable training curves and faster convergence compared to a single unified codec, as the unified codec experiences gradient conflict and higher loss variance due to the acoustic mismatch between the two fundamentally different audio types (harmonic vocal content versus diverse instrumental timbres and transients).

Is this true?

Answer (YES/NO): YES